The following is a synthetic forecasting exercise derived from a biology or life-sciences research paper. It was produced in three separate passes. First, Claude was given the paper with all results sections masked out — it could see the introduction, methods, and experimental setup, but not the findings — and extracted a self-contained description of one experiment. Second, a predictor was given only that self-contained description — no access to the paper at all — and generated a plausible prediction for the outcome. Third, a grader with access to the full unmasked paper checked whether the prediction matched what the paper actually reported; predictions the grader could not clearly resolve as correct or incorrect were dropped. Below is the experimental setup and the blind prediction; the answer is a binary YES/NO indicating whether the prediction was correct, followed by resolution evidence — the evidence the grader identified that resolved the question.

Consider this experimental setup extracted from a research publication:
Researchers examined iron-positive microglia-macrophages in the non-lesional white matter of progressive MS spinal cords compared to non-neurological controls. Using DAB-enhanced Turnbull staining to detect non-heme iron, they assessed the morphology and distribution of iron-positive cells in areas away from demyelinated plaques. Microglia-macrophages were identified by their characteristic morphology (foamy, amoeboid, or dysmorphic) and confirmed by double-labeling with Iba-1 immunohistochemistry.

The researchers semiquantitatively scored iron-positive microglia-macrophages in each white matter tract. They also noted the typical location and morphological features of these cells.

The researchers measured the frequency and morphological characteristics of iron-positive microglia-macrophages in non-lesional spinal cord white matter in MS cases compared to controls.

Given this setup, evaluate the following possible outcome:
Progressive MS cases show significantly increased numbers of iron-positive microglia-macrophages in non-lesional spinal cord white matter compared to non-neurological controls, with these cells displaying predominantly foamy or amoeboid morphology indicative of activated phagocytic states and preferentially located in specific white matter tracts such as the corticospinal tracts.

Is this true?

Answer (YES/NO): NO